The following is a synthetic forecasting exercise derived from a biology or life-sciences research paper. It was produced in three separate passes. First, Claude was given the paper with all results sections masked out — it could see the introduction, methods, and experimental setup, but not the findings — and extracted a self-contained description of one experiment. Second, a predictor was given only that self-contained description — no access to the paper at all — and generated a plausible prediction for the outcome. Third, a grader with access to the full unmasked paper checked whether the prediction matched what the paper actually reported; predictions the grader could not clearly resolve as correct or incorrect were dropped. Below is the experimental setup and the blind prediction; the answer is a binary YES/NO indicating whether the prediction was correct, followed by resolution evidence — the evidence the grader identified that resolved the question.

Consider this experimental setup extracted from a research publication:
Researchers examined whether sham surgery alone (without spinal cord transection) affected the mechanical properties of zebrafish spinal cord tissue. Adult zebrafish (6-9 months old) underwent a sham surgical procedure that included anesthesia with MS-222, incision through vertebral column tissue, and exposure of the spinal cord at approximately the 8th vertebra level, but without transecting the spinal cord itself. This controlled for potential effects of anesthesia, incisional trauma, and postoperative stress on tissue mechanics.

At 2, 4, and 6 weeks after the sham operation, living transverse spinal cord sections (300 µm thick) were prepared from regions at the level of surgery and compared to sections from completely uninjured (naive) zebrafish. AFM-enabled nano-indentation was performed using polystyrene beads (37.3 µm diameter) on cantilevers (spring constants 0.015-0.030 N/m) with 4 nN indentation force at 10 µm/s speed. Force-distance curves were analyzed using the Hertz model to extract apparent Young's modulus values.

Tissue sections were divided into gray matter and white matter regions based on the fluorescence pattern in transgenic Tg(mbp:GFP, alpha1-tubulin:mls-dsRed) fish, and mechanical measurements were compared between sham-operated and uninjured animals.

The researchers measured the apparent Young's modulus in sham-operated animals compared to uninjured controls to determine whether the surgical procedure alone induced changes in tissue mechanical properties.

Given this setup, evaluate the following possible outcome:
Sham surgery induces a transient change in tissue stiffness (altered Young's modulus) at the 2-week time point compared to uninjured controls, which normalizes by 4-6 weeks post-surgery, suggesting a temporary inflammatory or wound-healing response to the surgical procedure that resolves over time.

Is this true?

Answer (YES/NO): NO